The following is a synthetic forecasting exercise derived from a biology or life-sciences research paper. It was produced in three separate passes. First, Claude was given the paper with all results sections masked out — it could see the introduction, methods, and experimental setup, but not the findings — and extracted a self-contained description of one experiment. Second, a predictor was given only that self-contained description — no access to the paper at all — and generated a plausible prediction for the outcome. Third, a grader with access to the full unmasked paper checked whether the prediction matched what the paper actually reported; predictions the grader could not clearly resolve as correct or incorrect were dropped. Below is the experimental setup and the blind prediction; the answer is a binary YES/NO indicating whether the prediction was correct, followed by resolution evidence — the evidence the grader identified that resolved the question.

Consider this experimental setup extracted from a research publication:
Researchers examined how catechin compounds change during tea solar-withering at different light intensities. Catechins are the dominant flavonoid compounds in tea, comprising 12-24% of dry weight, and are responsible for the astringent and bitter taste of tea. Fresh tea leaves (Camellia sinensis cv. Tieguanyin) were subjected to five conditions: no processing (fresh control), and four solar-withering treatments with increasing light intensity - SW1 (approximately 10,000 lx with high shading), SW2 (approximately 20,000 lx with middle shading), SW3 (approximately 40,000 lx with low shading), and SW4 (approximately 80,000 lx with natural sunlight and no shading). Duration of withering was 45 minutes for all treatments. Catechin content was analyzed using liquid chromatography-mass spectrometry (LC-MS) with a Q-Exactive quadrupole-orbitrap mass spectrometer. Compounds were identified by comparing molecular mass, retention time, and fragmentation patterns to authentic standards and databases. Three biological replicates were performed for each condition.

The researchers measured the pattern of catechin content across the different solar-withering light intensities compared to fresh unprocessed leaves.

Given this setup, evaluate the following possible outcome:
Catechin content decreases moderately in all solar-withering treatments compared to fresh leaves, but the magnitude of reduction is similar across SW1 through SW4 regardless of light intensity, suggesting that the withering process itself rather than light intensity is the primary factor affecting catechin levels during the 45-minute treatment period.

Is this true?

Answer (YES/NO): NO